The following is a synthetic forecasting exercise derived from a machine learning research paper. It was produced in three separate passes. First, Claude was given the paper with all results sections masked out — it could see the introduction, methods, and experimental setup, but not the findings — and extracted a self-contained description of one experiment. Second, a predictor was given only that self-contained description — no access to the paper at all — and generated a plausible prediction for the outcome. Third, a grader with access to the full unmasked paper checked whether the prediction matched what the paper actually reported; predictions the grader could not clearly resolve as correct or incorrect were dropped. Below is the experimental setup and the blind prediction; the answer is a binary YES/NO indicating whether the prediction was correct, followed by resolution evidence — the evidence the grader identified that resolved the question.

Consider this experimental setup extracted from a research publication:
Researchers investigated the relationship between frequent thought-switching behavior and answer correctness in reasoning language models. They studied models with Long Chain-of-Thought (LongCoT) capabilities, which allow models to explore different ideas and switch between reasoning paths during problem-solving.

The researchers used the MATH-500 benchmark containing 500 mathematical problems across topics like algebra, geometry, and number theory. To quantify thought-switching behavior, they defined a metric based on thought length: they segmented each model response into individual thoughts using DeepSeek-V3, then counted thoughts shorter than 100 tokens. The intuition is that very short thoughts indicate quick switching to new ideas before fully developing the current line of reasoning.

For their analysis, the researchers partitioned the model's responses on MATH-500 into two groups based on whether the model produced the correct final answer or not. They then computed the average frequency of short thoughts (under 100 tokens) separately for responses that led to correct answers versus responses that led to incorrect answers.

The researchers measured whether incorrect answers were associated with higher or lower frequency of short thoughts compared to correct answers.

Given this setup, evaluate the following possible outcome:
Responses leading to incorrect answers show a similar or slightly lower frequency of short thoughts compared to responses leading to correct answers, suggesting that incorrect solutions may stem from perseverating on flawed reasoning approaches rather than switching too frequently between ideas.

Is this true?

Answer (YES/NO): NO